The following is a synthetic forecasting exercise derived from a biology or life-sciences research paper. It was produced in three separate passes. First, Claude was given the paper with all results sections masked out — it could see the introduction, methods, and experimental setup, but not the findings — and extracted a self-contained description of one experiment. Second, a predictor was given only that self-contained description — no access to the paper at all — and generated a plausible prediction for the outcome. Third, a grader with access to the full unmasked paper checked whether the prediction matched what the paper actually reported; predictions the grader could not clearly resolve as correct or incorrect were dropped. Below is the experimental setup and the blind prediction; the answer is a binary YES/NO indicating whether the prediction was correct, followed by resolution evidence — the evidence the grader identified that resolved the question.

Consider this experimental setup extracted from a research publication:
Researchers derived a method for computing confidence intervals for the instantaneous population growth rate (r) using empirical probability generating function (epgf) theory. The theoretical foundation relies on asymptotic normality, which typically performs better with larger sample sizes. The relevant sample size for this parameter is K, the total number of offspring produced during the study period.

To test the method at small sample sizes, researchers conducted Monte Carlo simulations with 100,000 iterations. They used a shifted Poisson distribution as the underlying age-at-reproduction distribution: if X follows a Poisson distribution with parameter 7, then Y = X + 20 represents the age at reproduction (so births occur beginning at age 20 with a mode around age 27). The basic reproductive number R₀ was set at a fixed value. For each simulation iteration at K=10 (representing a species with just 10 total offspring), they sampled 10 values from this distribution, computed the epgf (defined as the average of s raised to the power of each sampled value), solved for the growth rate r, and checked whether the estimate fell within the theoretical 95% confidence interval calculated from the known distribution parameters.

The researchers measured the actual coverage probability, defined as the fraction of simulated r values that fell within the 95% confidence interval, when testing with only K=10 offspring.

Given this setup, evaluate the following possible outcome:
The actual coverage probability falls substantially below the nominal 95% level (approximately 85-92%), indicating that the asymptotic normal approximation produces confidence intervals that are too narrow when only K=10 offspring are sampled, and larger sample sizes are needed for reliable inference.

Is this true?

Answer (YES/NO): NO